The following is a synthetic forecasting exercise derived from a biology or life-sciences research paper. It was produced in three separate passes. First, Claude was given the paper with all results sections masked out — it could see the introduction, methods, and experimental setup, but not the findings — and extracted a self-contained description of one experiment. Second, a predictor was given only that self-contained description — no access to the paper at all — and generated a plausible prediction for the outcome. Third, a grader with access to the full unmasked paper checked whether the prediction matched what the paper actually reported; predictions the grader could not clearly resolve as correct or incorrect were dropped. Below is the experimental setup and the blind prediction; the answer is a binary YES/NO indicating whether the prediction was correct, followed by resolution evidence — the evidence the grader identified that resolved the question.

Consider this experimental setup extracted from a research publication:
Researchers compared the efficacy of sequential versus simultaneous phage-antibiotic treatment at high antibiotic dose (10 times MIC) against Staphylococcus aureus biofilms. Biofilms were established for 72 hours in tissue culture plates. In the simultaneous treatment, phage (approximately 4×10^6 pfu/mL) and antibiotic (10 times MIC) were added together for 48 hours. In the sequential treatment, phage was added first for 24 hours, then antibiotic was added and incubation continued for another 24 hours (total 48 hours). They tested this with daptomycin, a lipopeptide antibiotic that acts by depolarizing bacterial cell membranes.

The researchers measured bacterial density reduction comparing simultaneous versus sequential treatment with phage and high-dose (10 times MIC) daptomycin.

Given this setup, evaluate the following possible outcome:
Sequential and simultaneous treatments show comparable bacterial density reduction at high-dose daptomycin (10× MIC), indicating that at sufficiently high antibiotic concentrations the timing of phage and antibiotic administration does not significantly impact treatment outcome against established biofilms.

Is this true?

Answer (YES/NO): YES